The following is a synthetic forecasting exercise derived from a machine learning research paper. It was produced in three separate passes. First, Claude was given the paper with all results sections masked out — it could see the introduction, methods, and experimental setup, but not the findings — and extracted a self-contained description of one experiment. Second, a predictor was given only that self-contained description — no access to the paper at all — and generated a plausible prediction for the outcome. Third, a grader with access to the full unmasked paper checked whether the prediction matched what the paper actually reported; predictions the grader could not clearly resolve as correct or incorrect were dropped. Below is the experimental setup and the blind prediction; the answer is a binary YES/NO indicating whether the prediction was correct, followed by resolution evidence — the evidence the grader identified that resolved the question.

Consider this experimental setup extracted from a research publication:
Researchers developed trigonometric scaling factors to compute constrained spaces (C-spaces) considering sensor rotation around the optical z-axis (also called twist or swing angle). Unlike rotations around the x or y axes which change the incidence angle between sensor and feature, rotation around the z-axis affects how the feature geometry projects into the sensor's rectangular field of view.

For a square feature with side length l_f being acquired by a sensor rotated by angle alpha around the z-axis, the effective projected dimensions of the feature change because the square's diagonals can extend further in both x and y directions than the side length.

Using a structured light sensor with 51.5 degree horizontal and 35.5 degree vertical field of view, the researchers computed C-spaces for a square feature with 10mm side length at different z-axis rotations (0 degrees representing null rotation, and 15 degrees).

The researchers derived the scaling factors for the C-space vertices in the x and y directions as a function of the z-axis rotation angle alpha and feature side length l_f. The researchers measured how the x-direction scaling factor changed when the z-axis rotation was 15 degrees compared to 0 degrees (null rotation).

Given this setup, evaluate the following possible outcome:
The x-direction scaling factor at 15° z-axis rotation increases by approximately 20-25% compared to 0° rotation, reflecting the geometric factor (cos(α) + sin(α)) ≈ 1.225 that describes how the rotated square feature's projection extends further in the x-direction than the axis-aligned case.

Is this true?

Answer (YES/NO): YES